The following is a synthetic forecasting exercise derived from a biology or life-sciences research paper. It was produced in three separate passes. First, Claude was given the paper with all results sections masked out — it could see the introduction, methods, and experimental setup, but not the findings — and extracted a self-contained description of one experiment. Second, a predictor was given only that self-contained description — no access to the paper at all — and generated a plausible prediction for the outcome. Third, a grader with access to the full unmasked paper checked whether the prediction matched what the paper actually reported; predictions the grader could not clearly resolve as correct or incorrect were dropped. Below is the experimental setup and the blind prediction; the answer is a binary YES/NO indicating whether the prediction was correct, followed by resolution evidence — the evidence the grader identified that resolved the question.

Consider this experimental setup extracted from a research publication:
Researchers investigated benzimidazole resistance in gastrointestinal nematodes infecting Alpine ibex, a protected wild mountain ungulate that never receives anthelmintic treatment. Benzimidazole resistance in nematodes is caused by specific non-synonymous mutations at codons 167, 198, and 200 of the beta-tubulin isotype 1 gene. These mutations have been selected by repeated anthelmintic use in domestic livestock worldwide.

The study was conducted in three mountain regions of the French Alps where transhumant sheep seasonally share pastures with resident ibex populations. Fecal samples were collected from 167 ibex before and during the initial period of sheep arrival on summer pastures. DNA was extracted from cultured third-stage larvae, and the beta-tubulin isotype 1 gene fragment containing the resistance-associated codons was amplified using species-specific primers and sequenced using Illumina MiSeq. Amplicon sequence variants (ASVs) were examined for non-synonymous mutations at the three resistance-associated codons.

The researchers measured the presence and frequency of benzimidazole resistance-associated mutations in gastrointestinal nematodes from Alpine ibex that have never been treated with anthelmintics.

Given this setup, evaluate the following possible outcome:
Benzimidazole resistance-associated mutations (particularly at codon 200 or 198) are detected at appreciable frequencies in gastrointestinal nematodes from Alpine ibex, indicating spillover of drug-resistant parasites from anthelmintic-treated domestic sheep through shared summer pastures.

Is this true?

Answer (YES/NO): YES